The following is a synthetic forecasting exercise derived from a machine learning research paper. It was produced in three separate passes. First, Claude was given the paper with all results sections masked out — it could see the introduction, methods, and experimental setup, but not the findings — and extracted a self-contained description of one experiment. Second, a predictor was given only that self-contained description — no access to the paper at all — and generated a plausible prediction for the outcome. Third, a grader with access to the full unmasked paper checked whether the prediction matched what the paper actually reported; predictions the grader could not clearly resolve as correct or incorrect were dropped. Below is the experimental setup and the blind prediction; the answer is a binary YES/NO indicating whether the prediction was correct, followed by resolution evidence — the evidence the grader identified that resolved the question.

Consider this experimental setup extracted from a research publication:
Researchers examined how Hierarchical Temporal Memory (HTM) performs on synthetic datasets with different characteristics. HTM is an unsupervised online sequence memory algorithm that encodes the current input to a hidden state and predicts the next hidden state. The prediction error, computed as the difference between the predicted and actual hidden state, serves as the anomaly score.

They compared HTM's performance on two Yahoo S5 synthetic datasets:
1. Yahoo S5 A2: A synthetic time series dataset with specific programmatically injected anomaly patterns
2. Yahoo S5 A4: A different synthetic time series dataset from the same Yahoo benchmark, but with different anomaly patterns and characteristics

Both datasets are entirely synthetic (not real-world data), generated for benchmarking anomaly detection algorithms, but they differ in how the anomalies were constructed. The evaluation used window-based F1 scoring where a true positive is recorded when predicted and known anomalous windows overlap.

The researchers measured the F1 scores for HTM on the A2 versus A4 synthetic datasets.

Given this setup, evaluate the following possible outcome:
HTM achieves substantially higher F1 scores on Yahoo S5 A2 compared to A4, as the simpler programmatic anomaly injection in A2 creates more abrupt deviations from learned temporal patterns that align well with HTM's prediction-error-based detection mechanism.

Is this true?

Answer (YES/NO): YES